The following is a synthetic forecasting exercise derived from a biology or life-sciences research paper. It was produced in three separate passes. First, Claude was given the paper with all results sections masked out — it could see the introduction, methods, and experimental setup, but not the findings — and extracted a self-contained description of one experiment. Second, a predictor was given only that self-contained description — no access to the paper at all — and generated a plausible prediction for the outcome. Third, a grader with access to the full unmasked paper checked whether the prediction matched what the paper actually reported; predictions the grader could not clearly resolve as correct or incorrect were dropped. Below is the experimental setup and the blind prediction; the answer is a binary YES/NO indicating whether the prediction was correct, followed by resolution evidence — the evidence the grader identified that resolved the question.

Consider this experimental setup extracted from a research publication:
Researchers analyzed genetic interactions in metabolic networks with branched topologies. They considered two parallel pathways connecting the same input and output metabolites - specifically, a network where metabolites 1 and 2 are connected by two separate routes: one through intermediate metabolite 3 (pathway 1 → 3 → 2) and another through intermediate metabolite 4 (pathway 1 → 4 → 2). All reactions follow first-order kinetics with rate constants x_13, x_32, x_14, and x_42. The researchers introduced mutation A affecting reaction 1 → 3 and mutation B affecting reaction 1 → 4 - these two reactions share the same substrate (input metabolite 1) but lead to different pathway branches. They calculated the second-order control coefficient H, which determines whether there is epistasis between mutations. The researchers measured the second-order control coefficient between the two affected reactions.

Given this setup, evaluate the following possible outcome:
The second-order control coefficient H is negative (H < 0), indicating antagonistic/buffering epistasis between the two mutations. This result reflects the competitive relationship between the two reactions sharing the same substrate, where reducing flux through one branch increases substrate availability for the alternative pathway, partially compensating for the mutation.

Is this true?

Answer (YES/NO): NO